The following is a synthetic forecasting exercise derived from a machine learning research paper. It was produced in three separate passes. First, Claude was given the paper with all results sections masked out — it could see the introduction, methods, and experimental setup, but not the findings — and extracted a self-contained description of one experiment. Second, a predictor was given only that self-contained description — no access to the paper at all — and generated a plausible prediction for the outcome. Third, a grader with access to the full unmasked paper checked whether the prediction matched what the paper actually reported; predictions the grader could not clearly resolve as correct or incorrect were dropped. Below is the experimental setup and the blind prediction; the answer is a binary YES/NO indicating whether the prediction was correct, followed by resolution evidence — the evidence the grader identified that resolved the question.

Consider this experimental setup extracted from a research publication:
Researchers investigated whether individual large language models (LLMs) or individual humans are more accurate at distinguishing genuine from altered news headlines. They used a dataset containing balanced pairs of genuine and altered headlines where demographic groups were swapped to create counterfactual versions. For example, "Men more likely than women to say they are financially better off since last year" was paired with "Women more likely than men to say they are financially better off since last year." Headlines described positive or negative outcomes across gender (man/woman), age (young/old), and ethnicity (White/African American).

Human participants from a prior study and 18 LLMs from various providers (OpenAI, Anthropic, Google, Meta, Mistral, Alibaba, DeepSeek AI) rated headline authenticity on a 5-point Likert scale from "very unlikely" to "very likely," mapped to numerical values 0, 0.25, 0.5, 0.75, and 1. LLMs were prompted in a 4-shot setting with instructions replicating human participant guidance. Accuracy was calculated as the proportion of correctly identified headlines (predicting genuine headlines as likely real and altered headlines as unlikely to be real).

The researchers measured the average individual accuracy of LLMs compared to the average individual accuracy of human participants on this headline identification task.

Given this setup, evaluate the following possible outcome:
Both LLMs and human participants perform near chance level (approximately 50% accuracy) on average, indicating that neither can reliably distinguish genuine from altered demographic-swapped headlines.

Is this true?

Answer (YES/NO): NO